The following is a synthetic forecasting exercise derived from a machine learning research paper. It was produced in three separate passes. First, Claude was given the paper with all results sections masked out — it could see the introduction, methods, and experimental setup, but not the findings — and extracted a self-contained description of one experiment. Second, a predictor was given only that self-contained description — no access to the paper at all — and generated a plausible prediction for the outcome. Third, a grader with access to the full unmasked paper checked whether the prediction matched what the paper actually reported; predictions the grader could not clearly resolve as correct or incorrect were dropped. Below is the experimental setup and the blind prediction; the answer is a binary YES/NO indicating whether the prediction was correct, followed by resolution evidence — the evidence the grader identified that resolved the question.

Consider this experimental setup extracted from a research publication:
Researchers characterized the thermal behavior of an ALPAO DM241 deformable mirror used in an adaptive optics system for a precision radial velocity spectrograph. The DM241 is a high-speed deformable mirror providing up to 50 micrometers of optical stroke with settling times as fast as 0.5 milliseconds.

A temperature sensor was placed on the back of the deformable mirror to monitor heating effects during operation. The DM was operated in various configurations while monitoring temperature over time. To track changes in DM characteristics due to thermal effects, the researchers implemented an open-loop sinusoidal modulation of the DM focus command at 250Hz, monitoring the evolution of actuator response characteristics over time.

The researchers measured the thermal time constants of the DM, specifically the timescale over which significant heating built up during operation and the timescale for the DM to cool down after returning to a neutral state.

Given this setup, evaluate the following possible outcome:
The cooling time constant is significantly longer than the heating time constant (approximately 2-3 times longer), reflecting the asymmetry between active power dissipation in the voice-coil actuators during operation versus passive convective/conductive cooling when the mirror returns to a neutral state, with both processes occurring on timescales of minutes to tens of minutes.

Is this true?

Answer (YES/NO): NO